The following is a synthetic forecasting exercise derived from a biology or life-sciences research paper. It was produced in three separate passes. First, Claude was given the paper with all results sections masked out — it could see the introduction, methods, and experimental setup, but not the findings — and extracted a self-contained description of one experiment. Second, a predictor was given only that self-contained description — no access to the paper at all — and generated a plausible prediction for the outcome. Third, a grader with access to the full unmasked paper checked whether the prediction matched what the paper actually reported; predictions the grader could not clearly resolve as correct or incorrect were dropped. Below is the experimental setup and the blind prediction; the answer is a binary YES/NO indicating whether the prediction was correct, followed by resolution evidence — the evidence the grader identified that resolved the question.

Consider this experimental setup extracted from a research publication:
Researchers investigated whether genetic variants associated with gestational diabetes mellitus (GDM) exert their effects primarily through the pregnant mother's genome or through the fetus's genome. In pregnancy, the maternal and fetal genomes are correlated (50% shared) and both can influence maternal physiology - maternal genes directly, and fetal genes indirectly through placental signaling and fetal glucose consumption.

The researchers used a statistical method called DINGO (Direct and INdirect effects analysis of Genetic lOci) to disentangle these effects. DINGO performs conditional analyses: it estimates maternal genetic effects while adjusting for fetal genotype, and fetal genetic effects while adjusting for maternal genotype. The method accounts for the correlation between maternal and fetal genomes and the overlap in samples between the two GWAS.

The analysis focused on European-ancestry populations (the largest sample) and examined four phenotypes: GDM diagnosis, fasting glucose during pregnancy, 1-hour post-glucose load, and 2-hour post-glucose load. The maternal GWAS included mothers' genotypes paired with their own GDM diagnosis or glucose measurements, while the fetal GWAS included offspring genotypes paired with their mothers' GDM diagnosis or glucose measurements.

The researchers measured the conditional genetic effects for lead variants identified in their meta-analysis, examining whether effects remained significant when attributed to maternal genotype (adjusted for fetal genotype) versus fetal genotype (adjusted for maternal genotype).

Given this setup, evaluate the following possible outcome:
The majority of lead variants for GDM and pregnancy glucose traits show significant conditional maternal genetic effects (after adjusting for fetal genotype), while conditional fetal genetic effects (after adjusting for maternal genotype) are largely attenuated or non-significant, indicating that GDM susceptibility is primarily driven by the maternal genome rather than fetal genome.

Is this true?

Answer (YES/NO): YES